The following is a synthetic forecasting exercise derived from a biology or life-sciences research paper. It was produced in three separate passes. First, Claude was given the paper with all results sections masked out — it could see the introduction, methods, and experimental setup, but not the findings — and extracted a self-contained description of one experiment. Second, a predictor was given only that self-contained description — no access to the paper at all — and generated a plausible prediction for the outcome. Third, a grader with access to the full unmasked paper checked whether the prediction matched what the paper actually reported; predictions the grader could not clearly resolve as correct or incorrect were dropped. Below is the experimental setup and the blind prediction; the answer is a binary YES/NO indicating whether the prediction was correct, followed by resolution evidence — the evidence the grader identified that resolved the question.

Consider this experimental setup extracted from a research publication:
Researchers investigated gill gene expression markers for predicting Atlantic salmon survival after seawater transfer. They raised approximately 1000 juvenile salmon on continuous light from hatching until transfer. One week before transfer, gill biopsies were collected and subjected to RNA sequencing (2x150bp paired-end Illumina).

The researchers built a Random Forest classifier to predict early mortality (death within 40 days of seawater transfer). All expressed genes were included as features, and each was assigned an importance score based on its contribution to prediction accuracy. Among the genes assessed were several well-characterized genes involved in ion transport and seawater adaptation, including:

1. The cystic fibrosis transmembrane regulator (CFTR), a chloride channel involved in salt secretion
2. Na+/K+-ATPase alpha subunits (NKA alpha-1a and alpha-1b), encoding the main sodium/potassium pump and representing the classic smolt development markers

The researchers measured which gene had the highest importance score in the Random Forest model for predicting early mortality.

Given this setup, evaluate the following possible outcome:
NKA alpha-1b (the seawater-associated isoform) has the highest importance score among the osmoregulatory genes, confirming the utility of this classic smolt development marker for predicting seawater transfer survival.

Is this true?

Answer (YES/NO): NO